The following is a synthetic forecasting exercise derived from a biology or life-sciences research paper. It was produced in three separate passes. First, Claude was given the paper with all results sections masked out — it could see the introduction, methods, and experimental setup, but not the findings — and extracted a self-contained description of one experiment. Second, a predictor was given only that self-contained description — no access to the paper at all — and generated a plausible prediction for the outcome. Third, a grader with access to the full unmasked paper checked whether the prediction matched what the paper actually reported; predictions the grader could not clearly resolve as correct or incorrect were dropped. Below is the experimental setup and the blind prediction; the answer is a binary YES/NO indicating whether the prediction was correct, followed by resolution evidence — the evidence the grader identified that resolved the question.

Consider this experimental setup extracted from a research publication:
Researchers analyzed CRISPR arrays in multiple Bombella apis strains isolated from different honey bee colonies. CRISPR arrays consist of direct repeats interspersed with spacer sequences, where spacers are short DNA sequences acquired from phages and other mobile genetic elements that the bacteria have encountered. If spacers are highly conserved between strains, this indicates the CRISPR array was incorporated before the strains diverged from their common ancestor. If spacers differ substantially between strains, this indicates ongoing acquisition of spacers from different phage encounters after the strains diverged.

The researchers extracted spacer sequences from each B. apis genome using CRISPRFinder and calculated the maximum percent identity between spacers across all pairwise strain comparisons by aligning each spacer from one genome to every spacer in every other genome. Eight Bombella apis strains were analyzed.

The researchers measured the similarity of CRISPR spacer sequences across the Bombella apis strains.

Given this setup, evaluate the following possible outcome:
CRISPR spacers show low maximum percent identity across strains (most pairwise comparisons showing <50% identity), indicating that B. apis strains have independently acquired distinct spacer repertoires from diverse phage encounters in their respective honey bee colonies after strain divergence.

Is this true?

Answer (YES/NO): NO